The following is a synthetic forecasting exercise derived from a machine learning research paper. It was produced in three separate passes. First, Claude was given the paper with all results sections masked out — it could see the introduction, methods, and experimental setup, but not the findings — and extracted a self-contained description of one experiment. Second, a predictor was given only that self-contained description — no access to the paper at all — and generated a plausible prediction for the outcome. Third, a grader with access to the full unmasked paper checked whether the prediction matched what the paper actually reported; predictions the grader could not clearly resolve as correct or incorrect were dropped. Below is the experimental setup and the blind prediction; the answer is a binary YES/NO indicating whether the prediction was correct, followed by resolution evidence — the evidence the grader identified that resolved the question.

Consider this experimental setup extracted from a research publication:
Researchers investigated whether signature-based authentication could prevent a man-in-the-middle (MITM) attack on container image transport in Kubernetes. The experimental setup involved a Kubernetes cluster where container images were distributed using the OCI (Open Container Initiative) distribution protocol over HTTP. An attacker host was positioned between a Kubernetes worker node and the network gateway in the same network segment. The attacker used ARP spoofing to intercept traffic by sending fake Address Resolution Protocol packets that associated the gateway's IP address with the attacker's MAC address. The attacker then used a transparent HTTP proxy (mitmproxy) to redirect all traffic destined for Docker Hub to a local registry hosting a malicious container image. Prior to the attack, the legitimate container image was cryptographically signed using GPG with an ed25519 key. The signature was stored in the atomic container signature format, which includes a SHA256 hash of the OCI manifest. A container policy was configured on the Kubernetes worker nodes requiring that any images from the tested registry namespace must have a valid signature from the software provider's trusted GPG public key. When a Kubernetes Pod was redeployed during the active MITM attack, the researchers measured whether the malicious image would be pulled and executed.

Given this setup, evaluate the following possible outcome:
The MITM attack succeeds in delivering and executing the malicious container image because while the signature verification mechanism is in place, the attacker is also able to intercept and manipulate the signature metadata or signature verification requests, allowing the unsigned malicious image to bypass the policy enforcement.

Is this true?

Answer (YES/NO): NO